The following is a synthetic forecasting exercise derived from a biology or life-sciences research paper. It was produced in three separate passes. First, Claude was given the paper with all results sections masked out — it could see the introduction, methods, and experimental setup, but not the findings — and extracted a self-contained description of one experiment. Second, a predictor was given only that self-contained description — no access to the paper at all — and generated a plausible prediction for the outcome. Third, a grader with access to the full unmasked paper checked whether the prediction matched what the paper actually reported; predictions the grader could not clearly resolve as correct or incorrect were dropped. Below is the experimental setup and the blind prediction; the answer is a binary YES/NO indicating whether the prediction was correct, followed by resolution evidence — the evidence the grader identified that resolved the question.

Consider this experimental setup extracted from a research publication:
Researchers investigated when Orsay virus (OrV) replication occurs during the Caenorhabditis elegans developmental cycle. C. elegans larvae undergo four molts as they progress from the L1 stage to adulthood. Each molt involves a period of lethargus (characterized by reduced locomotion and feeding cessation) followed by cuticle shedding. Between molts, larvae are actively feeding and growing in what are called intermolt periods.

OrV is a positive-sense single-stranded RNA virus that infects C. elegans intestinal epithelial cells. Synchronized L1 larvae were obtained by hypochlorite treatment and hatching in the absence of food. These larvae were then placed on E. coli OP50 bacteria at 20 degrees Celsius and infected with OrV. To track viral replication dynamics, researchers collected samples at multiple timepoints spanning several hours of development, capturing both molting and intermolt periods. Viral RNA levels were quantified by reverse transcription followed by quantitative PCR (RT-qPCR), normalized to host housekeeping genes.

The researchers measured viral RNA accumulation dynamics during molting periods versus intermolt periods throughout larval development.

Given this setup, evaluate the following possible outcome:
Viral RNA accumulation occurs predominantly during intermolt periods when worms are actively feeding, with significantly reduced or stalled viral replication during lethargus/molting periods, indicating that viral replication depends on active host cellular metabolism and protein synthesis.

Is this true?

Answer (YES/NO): NO